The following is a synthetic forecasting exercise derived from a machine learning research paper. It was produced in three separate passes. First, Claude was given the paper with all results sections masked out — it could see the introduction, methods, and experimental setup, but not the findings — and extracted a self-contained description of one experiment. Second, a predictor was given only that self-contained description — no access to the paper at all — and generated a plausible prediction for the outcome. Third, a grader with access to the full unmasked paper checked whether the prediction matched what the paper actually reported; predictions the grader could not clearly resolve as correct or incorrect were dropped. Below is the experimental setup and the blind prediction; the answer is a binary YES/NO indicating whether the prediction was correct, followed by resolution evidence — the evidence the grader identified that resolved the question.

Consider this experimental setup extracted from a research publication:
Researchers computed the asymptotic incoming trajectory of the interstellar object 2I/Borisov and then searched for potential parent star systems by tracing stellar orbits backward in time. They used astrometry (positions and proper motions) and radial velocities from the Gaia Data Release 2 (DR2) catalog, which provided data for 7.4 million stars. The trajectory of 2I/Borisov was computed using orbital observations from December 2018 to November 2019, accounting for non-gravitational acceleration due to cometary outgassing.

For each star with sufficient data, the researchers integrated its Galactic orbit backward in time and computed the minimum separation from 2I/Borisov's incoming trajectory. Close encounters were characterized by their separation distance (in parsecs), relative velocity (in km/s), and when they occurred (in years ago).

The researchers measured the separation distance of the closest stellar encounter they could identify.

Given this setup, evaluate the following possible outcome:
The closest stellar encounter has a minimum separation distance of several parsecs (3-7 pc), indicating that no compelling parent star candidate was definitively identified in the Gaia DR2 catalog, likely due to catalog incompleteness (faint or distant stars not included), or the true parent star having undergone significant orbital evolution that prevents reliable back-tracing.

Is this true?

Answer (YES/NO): NO